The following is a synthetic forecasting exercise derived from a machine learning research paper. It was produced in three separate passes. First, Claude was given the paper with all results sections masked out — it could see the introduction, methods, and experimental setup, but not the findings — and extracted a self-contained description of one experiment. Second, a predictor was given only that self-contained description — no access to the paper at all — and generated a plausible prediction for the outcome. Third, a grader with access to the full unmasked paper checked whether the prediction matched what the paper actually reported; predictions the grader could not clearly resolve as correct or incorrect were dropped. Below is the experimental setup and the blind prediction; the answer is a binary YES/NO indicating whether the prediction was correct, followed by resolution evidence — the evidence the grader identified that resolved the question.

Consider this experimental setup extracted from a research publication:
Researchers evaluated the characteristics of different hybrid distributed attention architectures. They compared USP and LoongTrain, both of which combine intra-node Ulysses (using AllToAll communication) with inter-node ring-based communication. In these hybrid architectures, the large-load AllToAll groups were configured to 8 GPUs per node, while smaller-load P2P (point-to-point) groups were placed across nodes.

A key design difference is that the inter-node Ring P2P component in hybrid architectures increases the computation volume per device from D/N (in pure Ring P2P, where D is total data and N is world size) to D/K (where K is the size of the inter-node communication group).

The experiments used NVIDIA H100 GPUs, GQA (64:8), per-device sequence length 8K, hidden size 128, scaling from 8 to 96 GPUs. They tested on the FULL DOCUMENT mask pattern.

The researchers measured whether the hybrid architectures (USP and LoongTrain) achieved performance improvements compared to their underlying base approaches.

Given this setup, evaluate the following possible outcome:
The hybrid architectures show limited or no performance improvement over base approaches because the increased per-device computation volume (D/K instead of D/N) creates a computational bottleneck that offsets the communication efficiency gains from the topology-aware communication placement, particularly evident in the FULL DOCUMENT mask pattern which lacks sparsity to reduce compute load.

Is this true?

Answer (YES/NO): NO